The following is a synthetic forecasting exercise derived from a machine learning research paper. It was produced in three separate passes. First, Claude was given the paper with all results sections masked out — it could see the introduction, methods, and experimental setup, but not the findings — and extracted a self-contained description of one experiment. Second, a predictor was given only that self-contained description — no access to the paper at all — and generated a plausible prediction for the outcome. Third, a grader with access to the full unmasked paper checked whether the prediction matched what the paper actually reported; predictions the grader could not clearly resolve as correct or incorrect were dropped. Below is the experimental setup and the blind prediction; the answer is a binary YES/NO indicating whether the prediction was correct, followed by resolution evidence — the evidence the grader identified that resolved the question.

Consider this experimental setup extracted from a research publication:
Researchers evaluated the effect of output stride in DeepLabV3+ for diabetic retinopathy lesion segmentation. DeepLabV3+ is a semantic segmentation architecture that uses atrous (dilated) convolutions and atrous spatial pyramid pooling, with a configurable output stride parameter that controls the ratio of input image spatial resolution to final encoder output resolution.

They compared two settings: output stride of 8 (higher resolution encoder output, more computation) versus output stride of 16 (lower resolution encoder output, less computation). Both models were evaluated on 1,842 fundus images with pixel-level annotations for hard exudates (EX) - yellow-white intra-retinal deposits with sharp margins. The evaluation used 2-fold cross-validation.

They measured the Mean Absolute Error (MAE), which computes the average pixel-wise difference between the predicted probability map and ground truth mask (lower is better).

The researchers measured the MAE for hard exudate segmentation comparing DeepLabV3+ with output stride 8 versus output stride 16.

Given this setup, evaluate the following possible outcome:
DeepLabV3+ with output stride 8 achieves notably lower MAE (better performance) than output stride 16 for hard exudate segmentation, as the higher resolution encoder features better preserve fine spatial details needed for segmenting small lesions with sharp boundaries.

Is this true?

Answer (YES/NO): NO